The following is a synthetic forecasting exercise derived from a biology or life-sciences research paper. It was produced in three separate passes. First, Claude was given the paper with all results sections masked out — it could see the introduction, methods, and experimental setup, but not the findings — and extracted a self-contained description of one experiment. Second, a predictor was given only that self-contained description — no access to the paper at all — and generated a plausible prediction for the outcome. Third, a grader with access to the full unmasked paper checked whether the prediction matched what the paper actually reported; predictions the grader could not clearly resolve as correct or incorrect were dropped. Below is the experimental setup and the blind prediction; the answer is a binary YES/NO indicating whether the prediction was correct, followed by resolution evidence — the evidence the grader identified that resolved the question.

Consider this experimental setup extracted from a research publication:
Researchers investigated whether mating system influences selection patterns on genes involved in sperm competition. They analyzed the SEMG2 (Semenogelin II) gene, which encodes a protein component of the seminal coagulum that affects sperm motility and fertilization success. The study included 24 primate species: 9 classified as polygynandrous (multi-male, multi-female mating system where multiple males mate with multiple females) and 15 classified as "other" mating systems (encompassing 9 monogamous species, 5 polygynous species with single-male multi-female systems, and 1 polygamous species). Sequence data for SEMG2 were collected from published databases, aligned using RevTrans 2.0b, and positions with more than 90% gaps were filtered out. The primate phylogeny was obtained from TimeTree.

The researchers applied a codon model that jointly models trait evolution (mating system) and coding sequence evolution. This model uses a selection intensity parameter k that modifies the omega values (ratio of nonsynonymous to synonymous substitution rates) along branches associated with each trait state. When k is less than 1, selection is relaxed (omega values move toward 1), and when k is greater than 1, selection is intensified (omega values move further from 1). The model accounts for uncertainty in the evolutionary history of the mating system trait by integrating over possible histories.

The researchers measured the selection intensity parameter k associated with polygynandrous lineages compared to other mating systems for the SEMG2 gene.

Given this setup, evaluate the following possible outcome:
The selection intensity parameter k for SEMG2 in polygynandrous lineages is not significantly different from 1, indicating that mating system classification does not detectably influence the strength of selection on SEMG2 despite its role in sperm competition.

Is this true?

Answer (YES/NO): NO